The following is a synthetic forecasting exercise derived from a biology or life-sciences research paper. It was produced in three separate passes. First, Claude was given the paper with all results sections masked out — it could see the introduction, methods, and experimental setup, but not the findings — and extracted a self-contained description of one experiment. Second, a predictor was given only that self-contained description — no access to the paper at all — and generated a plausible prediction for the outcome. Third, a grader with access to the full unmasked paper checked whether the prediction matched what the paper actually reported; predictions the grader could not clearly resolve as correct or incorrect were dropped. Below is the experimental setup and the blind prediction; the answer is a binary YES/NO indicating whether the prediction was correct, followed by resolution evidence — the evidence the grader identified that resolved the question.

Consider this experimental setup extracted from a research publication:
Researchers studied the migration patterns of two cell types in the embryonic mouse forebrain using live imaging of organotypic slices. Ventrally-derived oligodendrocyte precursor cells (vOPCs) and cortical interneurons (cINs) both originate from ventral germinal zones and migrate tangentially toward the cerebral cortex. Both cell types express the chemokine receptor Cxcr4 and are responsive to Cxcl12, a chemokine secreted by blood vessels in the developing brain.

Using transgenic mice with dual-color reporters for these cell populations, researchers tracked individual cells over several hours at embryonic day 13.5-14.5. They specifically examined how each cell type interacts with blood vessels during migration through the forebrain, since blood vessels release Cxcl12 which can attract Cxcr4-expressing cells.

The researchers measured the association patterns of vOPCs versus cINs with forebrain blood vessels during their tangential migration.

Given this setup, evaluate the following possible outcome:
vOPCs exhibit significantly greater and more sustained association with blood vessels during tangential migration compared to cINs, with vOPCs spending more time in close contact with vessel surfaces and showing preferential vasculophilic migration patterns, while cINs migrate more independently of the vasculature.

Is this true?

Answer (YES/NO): YES